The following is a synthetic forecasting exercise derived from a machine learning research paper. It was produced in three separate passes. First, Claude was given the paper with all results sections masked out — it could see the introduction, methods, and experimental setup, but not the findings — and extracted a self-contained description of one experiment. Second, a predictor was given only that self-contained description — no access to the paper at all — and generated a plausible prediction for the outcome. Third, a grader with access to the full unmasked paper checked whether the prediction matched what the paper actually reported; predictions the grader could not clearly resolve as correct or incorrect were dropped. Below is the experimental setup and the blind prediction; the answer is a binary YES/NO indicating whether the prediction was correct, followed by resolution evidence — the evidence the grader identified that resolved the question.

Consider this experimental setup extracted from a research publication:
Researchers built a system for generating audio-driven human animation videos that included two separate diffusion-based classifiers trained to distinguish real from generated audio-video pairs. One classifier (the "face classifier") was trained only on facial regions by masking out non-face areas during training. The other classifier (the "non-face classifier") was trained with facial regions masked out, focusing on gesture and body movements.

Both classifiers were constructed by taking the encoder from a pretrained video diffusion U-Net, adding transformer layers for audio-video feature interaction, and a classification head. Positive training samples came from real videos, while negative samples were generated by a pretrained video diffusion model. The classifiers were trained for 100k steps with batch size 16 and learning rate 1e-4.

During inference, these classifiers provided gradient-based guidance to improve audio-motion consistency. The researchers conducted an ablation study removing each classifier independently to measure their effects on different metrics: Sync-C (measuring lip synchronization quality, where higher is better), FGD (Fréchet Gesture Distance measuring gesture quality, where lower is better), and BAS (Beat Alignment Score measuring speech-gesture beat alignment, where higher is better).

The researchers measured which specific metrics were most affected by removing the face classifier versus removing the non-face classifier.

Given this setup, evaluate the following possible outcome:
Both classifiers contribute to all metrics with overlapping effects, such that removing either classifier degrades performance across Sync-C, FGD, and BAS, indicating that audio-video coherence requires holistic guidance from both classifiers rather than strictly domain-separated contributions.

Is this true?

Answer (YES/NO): NO